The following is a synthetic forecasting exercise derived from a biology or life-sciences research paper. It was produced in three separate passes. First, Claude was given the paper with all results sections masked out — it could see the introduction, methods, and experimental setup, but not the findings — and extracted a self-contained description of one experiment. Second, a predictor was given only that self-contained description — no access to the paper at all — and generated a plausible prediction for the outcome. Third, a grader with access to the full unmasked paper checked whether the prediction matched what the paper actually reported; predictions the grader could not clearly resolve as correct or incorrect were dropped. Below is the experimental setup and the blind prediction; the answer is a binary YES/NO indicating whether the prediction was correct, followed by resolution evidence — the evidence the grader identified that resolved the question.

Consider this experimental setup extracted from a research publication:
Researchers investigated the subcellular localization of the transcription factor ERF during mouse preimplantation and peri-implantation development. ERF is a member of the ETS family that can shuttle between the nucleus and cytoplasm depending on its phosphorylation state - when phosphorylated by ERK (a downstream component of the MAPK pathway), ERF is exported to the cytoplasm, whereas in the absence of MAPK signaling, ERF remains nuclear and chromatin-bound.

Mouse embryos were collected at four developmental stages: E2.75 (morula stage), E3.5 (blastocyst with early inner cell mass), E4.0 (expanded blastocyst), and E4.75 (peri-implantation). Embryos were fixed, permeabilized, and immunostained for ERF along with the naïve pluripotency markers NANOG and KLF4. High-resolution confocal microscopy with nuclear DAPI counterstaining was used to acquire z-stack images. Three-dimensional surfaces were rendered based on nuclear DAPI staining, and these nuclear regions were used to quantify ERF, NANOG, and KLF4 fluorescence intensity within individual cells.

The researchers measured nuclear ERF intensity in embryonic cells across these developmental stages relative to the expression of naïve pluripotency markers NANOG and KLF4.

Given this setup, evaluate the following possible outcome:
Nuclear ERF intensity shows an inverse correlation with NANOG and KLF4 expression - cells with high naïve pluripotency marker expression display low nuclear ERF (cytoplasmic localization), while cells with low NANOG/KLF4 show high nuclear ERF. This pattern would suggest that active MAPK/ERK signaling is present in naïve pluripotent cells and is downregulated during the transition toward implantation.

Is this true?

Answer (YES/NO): NO